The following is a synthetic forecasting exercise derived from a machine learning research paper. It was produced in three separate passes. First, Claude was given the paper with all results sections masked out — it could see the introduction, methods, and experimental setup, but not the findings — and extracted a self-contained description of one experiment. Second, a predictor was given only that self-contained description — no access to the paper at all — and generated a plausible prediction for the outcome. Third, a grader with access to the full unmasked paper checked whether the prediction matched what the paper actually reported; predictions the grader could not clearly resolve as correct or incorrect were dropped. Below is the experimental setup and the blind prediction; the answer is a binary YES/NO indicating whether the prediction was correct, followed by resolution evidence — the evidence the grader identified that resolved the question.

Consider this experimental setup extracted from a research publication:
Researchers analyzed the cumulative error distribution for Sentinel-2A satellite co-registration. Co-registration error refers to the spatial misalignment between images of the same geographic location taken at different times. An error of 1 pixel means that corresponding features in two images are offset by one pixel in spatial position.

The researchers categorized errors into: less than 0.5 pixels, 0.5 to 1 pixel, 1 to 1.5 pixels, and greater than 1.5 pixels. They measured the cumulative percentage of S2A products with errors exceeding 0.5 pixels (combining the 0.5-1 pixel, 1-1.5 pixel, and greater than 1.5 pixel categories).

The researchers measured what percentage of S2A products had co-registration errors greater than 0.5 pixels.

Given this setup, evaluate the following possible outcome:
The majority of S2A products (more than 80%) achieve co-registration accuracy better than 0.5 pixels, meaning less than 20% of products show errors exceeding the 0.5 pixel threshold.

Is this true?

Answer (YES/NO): NO